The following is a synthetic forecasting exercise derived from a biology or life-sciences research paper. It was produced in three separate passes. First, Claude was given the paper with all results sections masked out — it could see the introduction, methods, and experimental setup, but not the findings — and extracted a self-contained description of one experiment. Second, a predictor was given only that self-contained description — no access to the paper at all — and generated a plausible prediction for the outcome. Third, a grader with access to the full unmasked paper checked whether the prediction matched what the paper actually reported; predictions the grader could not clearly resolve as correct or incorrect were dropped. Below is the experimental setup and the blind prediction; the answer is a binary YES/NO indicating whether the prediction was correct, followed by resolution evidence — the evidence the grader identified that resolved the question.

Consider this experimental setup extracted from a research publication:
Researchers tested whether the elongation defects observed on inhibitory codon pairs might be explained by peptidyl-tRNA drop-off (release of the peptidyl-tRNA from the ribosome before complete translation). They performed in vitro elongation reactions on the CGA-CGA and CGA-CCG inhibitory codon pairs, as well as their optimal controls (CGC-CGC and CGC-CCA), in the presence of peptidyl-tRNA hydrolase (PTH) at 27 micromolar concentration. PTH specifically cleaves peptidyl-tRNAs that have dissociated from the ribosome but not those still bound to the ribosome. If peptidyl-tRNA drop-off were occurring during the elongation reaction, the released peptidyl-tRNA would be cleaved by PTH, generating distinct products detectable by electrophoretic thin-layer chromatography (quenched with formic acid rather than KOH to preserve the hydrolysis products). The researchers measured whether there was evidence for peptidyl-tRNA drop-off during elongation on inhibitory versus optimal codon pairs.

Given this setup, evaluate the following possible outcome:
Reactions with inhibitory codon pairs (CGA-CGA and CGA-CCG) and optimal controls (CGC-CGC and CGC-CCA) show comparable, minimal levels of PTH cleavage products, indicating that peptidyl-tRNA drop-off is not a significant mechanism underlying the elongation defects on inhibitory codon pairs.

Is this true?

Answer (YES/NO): YES